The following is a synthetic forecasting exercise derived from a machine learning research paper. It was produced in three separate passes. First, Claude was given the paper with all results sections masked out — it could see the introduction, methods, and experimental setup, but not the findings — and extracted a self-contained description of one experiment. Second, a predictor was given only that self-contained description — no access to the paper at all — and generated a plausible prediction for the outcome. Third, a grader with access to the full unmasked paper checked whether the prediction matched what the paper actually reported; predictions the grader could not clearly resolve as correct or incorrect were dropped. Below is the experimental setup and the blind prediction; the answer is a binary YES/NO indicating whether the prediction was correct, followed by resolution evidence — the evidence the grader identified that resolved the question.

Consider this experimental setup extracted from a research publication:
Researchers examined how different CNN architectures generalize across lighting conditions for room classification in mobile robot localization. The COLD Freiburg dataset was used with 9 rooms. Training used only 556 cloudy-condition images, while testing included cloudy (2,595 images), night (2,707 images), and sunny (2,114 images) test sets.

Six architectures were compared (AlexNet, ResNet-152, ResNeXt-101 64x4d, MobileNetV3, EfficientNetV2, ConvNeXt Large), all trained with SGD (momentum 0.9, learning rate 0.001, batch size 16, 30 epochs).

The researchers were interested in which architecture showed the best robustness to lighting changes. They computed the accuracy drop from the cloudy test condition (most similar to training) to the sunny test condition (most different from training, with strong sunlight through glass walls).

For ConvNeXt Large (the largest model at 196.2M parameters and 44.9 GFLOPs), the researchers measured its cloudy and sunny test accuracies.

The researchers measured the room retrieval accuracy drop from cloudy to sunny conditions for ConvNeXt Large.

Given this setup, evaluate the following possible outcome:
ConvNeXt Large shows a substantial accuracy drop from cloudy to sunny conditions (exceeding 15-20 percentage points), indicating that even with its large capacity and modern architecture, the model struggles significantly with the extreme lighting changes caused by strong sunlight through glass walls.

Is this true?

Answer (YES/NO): NO